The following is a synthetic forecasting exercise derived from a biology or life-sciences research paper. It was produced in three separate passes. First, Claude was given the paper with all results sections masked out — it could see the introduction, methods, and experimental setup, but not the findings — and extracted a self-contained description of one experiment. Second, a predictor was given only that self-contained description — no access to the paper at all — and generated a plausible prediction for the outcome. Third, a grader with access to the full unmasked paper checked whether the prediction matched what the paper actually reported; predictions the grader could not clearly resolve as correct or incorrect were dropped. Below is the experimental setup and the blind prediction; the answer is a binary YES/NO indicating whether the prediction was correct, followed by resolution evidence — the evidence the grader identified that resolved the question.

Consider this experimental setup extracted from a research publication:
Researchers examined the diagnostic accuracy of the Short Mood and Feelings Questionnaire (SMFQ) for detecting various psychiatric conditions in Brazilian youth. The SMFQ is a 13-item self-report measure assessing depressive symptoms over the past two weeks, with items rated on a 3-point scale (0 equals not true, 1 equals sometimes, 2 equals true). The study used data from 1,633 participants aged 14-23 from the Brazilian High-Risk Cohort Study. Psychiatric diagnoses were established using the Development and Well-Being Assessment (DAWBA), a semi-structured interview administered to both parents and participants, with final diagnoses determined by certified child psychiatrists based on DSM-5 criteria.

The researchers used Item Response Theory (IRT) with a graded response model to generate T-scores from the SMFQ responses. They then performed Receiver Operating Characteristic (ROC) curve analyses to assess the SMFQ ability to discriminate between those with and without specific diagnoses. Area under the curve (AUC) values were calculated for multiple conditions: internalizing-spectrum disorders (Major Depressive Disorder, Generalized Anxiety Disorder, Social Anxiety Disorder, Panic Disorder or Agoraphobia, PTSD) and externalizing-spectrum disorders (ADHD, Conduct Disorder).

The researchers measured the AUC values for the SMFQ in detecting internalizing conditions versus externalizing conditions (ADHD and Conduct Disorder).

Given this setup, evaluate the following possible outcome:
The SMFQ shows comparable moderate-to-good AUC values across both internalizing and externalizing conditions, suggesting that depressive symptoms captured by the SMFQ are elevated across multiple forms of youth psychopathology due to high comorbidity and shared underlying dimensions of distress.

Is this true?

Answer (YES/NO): NO